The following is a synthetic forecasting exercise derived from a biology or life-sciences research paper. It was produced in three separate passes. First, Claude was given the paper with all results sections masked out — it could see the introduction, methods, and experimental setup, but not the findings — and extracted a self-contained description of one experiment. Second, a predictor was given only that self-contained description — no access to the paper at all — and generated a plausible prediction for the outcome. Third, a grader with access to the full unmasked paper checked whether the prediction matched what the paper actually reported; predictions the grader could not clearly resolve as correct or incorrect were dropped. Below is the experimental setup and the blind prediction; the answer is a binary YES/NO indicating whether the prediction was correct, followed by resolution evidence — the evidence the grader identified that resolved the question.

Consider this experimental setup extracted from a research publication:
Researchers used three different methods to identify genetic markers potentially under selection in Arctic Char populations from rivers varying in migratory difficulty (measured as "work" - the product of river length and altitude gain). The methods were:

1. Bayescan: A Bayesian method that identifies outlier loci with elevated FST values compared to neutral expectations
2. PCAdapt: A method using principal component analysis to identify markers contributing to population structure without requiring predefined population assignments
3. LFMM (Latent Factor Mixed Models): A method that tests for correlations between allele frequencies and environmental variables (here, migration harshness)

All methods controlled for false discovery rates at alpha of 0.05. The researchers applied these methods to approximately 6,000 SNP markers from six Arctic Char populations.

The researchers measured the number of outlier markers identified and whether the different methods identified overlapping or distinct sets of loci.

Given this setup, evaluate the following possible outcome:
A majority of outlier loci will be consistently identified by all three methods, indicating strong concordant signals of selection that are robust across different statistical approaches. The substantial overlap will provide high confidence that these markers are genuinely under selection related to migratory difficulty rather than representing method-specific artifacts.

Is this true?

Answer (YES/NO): NO